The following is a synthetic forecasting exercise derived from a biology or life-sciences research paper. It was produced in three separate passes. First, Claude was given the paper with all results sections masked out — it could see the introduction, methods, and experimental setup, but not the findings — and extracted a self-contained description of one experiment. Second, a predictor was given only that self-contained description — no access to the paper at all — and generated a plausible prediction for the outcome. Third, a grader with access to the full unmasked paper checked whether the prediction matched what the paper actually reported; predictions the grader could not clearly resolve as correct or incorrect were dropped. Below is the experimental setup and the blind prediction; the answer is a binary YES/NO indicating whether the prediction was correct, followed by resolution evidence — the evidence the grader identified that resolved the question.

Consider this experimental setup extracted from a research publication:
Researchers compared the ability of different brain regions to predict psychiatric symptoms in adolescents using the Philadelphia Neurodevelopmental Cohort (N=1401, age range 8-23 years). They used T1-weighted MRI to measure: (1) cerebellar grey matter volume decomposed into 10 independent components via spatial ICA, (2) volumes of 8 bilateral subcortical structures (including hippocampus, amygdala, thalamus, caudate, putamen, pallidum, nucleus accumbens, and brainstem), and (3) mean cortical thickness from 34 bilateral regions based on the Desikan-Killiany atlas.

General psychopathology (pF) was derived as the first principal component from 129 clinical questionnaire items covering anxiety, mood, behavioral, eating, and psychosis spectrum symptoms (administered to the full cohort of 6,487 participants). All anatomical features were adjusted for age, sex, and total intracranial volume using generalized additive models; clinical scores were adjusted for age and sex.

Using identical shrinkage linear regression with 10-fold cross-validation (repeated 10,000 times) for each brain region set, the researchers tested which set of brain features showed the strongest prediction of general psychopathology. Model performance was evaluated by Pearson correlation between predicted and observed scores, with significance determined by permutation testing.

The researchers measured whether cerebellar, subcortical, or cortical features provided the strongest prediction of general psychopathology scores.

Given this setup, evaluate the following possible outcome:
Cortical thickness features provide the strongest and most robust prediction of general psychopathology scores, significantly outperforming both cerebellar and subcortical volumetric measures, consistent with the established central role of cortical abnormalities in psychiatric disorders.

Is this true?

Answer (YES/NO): NO